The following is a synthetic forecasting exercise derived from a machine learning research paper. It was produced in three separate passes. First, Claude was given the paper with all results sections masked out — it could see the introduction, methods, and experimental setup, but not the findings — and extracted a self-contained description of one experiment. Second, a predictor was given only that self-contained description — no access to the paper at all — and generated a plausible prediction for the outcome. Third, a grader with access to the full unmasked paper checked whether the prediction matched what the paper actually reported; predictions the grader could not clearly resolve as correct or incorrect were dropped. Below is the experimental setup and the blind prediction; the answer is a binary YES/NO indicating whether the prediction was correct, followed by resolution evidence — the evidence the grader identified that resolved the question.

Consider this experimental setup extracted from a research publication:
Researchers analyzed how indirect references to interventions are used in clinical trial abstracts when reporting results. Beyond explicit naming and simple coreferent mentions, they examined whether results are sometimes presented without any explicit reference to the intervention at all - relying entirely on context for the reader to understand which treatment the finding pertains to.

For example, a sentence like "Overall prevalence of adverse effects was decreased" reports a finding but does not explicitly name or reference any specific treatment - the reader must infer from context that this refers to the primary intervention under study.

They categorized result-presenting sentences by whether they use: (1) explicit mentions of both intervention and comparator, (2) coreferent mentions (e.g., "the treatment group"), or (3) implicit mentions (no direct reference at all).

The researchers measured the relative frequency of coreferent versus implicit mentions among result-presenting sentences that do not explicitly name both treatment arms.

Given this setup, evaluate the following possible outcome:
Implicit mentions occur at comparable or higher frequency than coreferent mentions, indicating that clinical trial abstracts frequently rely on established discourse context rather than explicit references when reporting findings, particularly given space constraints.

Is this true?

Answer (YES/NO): NO